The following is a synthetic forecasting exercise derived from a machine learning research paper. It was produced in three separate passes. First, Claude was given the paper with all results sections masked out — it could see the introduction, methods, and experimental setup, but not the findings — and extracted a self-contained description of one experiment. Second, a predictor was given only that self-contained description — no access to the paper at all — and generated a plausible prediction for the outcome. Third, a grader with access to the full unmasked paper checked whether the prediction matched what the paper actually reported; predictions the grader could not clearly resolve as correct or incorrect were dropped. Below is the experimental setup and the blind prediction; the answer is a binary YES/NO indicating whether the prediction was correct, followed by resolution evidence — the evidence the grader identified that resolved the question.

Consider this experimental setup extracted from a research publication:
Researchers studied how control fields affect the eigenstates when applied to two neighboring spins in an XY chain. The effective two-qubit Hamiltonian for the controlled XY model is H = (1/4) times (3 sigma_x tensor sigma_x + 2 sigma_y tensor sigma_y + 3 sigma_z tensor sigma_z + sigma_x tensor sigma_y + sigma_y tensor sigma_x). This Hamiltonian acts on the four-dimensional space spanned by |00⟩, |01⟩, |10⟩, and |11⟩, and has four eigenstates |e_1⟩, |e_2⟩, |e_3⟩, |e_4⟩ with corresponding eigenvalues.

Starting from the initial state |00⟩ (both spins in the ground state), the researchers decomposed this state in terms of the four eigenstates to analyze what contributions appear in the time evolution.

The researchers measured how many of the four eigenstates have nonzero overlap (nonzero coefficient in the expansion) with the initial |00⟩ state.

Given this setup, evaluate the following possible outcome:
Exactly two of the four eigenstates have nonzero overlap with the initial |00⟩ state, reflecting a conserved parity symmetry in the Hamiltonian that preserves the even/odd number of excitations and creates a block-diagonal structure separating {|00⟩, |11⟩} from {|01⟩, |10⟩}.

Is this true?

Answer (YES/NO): YES